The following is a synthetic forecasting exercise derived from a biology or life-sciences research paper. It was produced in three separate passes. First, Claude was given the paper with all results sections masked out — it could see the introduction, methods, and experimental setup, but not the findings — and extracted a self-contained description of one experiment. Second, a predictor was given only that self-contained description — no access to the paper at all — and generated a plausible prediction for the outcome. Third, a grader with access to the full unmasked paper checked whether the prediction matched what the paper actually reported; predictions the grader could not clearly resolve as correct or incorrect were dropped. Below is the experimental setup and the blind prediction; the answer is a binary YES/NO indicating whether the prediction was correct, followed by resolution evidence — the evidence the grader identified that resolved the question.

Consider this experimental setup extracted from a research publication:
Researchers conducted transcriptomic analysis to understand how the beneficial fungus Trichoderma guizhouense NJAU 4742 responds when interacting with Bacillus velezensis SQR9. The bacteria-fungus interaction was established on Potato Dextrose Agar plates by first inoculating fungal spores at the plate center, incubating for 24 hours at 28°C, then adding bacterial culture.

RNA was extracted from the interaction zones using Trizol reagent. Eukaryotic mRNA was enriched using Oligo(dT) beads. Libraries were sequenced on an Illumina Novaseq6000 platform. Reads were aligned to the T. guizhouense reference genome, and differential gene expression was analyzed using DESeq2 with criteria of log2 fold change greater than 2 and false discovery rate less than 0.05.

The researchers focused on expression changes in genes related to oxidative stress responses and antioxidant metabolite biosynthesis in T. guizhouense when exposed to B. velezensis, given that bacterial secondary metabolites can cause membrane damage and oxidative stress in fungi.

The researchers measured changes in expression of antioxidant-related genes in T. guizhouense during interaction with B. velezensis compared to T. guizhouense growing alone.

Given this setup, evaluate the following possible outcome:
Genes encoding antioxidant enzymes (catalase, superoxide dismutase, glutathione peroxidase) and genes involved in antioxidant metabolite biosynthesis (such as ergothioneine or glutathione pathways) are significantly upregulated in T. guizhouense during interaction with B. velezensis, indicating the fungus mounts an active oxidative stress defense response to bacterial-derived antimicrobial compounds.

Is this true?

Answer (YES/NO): NO